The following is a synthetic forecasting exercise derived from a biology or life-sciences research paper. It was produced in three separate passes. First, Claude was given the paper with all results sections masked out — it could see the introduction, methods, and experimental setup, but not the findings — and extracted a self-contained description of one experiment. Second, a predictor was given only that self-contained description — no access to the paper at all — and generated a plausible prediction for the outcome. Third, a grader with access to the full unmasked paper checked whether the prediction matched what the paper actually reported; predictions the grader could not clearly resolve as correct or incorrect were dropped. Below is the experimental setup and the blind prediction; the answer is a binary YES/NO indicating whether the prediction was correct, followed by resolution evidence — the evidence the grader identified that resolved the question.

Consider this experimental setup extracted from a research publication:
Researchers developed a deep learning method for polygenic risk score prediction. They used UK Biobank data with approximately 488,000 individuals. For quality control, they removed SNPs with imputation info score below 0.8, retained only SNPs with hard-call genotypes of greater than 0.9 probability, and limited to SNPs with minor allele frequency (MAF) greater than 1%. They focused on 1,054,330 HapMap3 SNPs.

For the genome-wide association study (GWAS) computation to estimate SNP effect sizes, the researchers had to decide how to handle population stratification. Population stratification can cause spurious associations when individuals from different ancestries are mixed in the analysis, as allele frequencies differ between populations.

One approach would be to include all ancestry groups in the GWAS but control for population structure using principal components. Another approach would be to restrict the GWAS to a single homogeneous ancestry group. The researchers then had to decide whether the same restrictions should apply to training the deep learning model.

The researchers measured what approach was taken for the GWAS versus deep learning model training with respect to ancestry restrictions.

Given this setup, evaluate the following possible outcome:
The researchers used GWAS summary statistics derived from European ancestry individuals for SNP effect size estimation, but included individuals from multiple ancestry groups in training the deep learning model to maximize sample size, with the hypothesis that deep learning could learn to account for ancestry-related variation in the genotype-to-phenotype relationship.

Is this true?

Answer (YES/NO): YES